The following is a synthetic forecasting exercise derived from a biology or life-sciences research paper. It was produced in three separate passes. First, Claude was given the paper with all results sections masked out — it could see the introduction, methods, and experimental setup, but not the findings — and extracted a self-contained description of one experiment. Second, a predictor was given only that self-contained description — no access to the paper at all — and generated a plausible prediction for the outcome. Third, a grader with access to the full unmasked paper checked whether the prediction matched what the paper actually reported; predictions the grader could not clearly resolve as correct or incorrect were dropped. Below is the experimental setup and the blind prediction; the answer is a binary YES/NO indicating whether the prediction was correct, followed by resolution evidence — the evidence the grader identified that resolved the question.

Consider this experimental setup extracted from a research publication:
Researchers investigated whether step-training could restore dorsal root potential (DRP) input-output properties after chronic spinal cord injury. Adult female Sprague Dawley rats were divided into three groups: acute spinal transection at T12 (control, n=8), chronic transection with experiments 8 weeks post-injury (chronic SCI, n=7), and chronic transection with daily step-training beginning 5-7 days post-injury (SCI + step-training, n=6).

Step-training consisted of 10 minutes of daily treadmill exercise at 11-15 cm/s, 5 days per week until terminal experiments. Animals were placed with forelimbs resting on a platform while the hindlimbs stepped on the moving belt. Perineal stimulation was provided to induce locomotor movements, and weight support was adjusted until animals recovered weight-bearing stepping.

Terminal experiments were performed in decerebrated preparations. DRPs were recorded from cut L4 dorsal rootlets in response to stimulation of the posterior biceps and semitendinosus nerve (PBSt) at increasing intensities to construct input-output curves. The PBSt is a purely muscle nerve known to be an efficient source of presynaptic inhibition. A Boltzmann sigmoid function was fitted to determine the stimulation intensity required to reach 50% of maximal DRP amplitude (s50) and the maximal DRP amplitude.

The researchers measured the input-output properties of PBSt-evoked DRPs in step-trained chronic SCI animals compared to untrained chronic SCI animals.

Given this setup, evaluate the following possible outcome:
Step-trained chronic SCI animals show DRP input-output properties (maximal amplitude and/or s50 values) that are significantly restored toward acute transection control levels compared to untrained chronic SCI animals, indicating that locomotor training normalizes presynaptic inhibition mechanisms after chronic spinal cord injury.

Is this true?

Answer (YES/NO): YES